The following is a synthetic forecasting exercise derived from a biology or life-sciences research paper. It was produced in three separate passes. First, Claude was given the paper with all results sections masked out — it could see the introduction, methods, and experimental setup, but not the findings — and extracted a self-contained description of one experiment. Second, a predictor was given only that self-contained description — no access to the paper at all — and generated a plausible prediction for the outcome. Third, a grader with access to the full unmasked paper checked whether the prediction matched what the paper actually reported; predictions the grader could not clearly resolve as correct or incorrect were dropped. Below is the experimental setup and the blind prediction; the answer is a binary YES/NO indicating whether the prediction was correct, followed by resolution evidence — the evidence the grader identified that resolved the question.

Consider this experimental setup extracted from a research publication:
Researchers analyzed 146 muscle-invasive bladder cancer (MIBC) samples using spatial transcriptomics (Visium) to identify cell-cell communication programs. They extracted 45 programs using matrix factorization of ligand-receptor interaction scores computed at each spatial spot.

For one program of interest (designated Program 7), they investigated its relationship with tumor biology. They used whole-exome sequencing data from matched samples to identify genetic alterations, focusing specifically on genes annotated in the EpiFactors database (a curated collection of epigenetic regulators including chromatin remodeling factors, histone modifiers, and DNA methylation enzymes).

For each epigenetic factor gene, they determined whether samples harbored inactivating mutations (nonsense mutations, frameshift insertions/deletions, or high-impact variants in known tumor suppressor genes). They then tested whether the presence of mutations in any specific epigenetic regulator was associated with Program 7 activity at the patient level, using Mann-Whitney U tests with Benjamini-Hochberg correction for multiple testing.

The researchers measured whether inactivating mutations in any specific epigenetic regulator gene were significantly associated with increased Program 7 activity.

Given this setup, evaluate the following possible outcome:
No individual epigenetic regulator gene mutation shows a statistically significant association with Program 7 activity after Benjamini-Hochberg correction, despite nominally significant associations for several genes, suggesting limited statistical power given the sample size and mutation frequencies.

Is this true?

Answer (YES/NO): NO